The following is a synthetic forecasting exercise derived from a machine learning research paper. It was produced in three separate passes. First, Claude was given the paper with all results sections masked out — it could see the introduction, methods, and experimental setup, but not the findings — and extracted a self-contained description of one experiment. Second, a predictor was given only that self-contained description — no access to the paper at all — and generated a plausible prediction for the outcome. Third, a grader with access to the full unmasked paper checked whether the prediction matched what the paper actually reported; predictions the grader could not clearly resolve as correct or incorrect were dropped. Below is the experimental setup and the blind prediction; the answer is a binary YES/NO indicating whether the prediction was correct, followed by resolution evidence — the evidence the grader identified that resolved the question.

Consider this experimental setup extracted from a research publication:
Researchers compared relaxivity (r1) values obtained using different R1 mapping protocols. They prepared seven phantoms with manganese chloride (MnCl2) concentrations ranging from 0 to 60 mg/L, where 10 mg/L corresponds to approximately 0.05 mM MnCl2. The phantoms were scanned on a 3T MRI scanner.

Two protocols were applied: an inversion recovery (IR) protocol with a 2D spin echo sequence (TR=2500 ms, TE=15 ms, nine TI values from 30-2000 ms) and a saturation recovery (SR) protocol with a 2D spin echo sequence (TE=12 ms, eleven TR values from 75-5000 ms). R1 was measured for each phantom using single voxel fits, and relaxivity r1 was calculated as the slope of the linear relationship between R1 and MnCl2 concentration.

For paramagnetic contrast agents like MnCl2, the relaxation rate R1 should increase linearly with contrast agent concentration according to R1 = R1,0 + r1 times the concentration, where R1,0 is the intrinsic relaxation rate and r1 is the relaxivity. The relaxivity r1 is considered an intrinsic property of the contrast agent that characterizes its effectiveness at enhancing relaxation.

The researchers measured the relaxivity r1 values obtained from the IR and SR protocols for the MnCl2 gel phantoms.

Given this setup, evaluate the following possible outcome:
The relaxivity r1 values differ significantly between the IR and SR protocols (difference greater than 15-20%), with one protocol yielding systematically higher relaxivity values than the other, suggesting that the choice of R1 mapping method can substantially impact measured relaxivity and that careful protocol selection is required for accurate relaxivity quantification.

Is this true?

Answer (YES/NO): YES